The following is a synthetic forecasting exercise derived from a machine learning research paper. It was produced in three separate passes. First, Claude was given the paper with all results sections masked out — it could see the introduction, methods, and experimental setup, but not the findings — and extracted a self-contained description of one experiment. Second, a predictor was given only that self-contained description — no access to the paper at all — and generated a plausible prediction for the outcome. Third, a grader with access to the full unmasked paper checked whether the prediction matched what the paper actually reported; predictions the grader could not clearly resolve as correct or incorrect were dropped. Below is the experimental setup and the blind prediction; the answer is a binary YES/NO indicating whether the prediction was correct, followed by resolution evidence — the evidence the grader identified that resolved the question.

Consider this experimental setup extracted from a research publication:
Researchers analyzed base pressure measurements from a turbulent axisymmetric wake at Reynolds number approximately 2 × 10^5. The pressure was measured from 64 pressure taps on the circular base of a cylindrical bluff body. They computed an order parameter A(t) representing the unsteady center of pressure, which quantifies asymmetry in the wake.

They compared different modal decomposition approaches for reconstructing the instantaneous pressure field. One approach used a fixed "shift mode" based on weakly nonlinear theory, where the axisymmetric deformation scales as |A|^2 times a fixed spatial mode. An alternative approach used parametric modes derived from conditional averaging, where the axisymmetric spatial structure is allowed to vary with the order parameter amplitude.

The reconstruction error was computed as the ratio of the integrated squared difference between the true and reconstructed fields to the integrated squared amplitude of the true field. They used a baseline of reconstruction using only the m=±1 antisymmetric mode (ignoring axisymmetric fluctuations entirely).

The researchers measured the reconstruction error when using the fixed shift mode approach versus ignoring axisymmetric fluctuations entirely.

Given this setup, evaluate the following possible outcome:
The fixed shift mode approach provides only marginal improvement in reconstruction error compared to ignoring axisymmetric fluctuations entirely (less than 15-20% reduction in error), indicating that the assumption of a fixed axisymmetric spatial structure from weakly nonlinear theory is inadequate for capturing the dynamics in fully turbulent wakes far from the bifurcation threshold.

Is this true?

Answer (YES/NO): NO